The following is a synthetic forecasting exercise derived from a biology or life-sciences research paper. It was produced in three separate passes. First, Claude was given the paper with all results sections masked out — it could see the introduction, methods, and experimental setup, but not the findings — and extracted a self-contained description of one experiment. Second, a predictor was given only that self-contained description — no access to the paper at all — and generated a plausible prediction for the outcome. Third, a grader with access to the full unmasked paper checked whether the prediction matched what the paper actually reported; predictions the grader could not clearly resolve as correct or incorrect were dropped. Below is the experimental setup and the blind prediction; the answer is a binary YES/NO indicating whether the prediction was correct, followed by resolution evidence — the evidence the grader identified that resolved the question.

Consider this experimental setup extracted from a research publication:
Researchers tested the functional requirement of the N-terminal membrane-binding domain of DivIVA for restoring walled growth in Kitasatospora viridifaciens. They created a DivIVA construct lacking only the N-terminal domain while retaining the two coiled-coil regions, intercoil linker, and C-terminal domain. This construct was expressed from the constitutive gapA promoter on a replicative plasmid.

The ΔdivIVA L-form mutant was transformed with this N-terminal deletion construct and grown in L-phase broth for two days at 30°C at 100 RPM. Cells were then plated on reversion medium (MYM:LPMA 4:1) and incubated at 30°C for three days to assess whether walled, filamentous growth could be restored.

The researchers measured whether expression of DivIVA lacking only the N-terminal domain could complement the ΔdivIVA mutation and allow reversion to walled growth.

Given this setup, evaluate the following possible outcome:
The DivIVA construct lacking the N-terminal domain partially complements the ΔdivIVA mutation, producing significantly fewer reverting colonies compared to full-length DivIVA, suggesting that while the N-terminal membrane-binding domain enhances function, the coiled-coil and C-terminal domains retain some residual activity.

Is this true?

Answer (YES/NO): NO